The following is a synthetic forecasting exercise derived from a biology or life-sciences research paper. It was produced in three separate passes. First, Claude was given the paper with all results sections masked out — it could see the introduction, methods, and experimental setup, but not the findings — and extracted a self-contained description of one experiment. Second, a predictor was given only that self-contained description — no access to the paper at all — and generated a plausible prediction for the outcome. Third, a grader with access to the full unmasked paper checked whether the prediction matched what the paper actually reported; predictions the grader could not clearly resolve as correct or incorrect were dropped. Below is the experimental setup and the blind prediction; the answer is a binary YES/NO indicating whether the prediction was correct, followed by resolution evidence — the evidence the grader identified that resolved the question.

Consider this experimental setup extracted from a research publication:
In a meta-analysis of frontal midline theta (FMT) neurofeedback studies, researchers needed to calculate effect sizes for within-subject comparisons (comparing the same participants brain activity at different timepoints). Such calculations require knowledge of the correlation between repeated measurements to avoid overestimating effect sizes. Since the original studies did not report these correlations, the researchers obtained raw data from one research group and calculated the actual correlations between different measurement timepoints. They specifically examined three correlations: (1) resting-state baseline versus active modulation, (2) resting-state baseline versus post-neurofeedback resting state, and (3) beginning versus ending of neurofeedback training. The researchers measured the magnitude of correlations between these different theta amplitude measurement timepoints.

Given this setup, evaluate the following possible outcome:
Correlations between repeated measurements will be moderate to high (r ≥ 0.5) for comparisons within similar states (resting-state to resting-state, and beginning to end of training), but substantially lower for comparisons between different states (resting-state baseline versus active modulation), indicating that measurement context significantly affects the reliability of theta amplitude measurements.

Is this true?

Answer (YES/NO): NO